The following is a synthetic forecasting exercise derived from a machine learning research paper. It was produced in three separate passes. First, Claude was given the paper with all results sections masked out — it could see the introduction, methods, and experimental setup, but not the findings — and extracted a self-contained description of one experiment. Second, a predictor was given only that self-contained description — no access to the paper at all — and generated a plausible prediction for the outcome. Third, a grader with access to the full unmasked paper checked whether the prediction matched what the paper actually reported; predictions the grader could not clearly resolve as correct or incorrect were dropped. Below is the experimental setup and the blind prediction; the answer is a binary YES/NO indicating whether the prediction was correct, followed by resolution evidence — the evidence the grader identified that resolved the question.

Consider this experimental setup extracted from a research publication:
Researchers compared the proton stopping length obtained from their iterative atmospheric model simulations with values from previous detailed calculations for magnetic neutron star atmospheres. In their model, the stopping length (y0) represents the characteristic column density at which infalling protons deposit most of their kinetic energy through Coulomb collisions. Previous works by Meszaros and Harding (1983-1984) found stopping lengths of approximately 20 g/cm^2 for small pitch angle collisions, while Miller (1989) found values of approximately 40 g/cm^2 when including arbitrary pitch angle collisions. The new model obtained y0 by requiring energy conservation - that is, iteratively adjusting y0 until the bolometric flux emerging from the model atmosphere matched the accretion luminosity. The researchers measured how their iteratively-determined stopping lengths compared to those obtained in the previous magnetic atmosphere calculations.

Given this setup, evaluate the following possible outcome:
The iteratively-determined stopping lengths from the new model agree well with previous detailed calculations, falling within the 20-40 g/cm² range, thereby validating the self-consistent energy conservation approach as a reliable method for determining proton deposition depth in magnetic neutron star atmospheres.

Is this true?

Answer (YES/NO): NO